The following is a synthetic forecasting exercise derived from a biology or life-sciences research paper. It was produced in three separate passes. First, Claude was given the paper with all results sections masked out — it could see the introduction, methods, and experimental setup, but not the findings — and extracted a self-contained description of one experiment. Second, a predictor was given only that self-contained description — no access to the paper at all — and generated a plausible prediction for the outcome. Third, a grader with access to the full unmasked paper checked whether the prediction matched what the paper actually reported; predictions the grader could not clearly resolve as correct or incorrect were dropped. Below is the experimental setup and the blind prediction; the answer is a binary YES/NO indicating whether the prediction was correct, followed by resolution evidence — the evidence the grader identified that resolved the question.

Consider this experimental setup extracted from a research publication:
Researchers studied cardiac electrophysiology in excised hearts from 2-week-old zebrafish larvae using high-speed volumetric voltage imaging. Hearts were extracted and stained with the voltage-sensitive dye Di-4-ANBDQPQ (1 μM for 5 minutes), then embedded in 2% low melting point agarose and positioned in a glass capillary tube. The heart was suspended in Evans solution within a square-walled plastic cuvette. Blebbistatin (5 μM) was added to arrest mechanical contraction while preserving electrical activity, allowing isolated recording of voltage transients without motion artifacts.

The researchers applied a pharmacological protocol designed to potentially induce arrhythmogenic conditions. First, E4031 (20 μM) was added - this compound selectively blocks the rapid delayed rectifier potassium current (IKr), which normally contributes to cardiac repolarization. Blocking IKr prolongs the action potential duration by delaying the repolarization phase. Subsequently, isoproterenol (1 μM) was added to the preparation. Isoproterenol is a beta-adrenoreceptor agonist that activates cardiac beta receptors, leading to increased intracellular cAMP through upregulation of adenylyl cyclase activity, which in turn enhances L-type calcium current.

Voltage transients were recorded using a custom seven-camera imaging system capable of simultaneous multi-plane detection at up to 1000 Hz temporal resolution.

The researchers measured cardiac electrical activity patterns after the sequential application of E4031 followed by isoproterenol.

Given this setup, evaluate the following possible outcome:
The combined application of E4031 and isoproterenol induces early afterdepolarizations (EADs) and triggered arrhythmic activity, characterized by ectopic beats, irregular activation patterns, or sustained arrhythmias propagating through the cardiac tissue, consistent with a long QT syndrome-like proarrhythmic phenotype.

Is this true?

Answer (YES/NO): YES